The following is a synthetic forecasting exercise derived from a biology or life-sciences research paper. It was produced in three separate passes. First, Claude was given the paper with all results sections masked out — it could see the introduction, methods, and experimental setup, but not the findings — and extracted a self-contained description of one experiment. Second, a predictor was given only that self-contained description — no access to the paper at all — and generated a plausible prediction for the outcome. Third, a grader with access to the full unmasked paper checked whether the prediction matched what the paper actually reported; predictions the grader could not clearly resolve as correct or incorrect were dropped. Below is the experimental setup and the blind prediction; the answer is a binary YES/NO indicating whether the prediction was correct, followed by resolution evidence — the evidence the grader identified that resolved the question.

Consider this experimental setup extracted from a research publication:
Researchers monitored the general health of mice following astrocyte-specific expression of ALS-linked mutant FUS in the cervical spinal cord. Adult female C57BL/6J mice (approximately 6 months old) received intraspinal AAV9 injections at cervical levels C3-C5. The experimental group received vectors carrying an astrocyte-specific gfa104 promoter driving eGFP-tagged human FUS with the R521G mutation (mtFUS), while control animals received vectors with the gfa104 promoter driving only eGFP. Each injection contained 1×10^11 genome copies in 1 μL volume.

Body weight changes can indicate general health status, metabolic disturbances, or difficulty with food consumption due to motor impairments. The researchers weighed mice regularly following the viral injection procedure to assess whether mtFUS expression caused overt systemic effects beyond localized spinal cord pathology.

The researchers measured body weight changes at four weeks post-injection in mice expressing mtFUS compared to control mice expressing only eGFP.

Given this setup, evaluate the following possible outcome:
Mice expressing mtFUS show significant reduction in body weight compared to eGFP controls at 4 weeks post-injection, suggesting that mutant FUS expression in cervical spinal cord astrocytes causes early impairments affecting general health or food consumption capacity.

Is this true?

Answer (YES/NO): NO